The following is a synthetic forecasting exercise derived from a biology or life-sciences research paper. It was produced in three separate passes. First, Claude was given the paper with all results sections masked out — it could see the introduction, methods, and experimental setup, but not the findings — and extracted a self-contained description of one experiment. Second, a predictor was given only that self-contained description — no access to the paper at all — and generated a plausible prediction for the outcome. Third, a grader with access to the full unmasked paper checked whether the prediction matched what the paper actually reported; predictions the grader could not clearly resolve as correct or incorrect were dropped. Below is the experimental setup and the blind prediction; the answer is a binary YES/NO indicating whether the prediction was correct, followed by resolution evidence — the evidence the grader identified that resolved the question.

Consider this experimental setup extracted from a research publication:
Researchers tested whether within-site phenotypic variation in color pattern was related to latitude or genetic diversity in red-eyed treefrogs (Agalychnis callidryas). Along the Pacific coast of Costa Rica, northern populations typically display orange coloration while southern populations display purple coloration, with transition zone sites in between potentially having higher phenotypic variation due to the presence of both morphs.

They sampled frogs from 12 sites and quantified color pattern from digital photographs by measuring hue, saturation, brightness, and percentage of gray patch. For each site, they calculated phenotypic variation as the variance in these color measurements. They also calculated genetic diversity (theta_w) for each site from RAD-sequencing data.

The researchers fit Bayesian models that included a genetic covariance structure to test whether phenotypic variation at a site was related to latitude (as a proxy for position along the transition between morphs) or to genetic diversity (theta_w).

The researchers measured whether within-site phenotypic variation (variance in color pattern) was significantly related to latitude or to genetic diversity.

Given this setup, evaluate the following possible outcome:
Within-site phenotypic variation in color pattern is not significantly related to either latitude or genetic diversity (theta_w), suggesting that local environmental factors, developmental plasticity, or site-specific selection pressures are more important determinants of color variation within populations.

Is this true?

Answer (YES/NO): YES